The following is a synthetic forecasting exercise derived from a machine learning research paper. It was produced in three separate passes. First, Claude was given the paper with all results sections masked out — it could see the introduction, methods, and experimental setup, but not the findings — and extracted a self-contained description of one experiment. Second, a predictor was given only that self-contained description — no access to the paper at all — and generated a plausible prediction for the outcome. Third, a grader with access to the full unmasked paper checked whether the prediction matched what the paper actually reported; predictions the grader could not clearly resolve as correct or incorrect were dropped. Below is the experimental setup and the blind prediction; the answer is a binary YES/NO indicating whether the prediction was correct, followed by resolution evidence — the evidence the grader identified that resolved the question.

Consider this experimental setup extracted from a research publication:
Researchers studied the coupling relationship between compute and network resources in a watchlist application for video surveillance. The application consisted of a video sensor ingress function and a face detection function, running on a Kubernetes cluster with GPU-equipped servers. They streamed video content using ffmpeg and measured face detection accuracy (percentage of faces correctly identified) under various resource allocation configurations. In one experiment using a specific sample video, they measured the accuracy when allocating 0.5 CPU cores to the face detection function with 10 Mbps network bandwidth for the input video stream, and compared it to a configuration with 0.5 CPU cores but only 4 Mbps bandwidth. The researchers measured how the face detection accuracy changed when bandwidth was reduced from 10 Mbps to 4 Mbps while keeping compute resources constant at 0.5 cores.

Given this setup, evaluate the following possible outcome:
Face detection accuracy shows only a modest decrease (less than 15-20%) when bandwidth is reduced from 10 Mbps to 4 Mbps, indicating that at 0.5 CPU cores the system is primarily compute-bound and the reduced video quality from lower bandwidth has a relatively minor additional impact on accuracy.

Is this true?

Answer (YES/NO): YES